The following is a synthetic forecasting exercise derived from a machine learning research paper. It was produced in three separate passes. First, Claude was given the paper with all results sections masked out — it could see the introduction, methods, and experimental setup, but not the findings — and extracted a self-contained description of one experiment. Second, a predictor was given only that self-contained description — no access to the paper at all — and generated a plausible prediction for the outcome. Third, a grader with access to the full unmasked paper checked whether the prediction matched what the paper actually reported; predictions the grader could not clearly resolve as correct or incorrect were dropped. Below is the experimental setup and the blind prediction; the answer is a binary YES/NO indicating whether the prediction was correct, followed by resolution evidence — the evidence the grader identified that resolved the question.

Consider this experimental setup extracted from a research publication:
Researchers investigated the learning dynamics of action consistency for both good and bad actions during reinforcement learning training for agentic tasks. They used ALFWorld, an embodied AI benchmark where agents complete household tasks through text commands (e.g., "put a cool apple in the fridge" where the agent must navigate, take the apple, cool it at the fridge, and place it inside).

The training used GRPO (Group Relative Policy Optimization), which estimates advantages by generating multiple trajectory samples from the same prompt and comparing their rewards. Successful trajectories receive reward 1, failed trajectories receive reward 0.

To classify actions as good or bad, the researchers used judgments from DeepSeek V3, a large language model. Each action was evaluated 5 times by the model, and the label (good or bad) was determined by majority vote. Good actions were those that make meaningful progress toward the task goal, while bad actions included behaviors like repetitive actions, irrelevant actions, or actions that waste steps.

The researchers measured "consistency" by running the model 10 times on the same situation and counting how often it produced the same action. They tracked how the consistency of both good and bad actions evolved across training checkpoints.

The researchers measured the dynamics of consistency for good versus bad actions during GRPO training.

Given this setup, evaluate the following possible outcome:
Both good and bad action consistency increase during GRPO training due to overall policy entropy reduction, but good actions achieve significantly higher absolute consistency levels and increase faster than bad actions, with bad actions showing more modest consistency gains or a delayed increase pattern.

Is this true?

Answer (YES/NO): NO